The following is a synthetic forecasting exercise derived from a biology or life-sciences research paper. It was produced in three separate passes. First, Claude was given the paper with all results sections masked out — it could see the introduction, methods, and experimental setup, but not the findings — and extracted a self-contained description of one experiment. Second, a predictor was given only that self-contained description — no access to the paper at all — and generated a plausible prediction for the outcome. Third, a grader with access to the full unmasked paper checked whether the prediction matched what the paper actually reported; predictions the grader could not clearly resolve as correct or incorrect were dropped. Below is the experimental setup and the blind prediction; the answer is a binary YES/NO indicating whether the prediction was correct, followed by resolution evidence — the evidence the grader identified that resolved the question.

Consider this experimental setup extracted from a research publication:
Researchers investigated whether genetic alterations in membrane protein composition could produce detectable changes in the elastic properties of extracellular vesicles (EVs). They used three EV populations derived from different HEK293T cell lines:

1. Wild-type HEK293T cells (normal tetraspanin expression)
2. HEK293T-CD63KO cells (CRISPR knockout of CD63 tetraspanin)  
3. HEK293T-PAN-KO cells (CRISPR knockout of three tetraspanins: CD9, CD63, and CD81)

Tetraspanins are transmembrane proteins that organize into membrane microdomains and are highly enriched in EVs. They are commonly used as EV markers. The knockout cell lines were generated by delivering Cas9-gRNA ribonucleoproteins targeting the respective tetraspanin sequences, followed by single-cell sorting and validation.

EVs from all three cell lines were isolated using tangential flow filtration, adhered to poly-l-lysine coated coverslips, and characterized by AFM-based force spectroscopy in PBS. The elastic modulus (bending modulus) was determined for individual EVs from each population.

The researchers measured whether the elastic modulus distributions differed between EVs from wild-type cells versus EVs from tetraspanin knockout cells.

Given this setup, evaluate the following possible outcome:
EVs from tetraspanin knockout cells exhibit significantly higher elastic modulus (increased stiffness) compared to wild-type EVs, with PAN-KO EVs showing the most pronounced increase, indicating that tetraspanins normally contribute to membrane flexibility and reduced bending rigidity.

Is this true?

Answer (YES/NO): NO